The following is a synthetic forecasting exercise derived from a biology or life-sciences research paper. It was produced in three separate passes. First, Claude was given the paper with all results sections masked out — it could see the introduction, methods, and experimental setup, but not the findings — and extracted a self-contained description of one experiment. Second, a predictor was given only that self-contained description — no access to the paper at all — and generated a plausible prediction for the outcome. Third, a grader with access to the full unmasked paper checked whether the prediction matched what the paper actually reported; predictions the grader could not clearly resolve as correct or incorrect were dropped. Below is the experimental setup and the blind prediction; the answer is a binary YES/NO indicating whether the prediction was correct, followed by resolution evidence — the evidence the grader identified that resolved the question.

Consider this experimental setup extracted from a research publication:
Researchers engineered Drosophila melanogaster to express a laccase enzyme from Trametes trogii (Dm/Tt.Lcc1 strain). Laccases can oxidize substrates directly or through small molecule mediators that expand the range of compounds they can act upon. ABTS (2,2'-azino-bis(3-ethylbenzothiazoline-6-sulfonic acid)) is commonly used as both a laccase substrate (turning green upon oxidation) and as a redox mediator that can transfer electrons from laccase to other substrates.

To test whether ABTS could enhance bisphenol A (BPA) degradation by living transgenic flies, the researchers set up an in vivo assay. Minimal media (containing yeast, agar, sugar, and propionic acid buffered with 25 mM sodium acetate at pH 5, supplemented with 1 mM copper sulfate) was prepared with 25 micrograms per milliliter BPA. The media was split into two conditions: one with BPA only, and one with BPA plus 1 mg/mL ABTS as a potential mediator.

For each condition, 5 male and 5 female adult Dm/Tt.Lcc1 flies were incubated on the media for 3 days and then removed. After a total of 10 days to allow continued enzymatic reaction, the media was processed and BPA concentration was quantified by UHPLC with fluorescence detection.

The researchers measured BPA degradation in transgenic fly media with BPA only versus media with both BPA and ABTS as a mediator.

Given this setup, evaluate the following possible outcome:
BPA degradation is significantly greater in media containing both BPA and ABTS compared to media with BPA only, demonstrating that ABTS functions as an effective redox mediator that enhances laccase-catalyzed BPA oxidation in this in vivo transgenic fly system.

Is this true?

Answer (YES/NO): YES